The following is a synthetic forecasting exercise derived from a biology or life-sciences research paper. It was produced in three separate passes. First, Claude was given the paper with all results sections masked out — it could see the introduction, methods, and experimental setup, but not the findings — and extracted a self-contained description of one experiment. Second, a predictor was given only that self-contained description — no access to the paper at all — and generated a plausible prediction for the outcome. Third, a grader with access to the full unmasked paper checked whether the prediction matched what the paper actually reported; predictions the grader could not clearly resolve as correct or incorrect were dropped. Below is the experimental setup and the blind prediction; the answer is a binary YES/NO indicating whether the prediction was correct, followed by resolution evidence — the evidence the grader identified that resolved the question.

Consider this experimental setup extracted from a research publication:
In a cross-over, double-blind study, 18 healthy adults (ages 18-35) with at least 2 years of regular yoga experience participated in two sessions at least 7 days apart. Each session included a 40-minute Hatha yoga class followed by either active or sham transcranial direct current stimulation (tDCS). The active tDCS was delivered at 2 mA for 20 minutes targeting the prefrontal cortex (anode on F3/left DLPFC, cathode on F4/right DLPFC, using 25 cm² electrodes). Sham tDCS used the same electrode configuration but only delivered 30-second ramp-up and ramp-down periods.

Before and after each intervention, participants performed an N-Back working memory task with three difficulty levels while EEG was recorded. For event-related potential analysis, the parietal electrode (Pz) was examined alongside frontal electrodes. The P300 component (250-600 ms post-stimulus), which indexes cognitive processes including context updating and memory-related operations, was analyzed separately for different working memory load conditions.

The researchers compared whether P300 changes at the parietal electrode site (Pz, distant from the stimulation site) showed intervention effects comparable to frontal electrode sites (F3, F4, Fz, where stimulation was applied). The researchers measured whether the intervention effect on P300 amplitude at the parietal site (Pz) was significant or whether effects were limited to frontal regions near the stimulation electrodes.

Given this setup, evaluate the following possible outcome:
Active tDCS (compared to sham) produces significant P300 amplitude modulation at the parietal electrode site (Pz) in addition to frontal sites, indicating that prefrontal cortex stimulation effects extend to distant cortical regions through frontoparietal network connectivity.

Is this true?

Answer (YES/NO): YES